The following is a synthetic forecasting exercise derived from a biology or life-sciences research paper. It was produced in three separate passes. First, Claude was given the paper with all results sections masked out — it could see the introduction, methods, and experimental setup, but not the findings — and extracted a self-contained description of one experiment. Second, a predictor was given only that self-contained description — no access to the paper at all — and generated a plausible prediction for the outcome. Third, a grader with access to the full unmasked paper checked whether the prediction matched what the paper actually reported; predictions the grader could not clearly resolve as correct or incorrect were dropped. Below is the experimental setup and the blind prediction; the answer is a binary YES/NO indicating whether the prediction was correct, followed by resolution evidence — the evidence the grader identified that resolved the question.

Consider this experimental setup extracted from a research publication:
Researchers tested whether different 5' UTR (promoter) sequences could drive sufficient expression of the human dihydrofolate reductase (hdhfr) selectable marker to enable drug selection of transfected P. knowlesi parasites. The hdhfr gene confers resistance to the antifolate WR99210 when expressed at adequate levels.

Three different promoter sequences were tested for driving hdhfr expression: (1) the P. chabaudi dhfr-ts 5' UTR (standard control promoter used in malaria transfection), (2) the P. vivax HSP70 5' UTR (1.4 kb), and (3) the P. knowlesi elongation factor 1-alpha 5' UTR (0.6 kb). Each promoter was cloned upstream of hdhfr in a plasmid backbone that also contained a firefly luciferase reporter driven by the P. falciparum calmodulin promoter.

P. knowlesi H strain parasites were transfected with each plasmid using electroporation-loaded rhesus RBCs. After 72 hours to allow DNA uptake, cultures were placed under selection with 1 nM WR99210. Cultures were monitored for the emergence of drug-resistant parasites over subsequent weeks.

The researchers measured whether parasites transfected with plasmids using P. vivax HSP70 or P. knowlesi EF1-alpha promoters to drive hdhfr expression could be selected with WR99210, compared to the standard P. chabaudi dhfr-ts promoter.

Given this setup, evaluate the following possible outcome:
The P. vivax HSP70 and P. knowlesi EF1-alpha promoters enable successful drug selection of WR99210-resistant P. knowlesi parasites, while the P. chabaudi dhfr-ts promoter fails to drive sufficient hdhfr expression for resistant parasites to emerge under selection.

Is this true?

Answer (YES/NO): NO